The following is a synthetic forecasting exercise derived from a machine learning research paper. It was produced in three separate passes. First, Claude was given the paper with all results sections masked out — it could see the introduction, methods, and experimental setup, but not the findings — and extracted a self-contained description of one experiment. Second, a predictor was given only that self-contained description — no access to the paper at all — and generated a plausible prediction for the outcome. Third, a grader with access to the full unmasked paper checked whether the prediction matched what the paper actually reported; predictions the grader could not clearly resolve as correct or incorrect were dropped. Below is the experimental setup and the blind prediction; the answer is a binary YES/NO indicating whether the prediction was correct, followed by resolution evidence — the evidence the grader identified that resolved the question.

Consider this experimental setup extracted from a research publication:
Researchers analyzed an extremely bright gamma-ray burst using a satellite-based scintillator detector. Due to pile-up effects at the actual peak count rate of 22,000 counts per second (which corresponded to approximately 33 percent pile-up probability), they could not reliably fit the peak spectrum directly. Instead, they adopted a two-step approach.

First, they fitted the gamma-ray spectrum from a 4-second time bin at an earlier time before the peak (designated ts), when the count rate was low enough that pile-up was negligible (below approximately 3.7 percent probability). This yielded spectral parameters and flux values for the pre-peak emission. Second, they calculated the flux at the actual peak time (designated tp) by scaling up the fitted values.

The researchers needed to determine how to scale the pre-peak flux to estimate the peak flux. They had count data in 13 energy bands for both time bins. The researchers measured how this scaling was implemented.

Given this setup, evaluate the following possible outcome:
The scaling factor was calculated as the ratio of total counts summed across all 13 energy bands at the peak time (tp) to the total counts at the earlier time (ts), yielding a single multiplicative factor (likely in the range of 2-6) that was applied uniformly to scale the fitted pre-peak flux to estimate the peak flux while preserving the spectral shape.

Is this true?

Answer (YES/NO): NO